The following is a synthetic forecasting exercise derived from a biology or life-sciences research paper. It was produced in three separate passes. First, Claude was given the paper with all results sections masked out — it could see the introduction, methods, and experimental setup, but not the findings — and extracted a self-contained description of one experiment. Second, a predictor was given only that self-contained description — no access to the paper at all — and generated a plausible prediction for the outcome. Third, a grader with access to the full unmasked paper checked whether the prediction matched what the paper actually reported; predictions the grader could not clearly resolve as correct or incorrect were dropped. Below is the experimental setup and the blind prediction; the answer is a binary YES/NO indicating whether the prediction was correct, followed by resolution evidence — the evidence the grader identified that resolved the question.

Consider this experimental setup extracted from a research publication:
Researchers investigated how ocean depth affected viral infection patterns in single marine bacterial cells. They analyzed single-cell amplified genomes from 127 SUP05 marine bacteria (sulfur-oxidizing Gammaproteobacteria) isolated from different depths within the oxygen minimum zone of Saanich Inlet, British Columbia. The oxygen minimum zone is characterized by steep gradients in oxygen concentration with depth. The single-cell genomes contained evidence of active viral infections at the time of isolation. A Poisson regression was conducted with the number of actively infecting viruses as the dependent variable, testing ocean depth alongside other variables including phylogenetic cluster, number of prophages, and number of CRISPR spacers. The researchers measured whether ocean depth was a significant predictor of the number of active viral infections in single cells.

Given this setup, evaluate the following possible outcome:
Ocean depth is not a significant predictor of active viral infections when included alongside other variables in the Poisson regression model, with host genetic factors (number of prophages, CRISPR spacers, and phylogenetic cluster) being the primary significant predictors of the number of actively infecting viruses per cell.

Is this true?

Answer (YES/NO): NO